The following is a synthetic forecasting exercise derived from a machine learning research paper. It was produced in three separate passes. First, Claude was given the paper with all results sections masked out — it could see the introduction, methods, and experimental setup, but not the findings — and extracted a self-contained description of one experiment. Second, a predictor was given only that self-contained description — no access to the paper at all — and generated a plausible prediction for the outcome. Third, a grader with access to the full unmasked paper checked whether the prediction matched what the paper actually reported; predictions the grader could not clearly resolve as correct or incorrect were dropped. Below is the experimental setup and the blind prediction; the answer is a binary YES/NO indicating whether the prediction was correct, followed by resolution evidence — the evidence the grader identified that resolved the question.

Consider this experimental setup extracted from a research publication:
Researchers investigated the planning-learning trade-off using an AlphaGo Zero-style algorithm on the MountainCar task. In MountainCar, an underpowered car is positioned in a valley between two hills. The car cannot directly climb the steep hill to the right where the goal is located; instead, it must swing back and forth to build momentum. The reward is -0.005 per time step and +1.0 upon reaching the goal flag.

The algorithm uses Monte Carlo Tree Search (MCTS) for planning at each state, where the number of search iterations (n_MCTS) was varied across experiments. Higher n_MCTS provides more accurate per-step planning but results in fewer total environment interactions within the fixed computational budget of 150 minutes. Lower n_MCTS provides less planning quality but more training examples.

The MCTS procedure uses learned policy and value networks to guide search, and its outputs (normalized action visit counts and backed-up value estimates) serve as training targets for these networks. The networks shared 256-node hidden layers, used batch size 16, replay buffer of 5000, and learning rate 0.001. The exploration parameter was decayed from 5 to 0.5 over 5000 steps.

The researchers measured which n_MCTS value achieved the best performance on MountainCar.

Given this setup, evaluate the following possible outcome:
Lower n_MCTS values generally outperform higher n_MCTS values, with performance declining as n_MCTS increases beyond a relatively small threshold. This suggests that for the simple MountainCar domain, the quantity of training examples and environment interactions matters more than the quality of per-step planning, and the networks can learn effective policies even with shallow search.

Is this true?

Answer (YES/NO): NO